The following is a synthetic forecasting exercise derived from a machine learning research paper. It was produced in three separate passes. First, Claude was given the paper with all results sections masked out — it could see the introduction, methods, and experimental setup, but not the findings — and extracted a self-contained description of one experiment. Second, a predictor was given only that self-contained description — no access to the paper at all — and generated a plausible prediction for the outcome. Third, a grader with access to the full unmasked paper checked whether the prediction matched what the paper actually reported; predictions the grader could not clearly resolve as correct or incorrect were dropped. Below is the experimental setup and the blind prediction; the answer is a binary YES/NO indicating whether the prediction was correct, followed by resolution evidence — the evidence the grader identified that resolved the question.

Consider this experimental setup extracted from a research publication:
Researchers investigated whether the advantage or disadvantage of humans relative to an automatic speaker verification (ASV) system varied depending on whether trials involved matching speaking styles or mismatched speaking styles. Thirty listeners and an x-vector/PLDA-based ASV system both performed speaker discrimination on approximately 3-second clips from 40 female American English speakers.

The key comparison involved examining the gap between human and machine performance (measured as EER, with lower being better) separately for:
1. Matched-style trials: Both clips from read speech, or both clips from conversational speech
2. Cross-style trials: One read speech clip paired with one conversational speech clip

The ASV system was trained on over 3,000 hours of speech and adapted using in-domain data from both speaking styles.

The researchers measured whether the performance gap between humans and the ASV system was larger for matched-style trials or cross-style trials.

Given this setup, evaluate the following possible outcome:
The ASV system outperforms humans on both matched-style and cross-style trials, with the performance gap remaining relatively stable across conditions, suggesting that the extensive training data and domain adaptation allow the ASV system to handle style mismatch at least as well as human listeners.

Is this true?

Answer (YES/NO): NO